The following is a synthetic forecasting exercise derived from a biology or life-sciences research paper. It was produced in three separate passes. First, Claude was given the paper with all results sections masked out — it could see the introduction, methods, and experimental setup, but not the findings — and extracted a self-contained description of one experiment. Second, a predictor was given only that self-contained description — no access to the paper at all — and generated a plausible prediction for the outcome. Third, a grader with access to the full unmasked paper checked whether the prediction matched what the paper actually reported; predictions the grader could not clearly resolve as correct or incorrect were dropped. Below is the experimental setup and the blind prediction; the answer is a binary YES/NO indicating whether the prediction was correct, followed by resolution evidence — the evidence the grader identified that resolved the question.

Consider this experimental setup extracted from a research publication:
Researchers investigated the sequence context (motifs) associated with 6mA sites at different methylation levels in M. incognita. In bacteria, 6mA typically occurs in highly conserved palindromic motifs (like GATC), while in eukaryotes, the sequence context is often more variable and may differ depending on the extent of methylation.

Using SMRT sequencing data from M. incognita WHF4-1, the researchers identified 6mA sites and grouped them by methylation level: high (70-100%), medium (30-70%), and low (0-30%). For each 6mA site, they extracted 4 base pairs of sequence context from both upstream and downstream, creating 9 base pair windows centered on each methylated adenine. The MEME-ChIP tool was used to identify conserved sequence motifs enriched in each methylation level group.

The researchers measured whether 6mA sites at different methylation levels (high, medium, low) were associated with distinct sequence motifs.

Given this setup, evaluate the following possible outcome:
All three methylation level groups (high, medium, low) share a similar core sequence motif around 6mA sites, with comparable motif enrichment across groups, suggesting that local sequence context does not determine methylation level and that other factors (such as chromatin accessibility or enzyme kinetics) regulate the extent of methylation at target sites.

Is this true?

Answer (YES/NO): NO